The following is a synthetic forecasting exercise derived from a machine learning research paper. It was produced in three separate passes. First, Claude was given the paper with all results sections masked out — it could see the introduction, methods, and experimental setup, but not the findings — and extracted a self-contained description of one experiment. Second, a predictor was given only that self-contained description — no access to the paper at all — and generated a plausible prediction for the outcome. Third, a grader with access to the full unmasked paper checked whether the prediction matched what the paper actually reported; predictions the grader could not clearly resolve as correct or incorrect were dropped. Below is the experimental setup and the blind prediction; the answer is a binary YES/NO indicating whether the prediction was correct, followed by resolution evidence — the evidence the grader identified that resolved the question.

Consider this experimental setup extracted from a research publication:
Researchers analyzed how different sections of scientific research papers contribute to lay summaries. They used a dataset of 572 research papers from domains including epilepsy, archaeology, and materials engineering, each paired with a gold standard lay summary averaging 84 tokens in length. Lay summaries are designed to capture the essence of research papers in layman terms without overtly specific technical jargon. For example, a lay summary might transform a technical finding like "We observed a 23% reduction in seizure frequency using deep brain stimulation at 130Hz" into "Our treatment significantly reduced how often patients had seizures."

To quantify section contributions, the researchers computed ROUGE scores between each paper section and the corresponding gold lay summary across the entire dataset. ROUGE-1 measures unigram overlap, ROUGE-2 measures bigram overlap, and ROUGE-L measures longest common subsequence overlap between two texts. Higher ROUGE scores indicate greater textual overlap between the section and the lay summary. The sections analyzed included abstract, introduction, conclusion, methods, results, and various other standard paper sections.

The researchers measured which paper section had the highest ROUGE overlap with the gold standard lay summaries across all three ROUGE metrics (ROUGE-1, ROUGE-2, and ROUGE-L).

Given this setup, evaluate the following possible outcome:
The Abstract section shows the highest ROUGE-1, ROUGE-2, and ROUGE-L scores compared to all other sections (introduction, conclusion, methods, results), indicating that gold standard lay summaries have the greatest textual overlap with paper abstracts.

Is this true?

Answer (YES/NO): YES